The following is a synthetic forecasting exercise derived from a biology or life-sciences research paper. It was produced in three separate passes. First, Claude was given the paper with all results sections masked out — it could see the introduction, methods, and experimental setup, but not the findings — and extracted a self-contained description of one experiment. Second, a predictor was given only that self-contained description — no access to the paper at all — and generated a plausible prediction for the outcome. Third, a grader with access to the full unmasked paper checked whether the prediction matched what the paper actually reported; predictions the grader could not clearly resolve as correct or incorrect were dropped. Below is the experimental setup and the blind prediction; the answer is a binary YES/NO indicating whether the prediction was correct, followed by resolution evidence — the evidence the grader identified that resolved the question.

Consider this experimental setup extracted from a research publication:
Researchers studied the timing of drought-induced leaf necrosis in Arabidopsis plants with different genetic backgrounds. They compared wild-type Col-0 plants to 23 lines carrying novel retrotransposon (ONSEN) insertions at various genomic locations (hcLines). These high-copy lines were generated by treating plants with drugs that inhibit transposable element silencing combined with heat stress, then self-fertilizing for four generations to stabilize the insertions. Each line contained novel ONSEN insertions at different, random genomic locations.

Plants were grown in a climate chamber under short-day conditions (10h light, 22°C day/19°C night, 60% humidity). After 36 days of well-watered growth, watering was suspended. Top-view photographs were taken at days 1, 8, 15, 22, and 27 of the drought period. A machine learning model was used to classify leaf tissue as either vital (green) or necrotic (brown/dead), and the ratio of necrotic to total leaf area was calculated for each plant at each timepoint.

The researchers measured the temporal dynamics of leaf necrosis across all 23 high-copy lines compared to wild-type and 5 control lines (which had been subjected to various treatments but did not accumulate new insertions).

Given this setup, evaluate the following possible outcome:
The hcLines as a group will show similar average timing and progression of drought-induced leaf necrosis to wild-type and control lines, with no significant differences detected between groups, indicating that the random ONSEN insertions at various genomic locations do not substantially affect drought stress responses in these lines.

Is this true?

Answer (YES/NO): NO